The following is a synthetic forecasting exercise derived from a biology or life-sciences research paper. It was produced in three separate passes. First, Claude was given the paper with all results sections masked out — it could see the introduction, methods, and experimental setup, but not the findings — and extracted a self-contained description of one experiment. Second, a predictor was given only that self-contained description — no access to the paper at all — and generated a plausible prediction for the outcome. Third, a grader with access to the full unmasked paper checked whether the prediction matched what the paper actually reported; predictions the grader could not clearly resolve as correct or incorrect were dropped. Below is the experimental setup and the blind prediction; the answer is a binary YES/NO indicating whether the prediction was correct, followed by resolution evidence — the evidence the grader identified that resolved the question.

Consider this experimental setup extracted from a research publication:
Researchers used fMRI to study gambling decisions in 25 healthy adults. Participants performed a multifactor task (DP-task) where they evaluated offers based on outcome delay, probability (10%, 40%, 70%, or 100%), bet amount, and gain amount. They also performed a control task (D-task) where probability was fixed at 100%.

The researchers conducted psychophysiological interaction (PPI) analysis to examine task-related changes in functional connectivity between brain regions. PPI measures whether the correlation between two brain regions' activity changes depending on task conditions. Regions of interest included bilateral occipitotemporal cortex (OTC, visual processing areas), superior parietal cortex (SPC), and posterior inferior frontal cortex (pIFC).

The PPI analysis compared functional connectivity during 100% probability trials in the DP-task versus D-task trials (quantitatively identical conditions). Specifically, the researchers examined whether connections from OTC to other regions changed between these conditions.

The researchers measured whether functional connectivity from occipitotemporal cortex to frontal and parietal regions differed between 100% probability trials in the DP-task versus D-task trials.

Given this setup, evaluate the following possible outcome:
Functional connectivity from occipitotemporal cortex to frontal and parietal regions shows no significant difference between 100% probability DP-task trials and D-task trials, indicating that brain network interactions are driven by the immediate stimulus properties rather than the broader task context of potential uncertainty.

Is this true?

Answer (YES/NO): NO